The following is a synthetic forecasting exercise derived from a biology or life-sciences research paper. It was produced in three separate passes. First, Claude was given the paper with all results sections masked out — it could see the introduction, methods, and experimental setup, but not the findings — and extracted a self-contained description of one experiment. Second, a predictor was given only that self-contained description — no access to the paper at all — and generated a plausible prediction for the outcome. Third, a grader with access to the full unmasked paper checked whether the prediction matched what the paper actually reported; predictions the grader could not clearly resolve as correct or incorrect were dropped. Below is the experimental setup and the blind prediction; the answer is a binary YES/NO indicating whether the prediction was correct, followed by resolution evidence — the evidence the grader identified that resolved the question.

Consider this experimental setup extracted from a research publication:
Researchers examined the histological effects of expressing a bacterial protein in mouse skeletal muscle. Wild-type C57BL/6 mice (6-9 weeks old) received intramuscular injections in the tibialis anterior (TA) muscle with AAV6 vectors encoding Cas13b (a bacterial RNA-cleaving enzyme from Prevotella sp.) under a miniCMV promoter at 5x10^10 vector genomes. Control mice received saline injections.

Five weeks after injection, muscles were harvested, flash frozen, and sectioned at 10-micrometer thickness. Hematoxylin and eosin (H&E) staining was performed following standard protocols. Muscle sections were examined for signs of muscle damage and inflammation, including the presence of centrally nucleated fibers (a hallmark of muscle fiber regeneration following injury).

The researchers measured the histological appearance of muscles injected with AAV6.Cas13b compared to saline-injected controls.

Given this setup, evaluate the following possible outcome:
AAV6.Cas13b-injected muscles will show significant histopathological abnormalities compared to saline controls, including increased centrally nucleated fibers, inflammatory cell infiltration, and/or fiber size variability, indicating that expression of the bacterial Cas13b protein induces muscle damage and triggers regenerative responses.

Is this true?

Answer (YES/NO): YES